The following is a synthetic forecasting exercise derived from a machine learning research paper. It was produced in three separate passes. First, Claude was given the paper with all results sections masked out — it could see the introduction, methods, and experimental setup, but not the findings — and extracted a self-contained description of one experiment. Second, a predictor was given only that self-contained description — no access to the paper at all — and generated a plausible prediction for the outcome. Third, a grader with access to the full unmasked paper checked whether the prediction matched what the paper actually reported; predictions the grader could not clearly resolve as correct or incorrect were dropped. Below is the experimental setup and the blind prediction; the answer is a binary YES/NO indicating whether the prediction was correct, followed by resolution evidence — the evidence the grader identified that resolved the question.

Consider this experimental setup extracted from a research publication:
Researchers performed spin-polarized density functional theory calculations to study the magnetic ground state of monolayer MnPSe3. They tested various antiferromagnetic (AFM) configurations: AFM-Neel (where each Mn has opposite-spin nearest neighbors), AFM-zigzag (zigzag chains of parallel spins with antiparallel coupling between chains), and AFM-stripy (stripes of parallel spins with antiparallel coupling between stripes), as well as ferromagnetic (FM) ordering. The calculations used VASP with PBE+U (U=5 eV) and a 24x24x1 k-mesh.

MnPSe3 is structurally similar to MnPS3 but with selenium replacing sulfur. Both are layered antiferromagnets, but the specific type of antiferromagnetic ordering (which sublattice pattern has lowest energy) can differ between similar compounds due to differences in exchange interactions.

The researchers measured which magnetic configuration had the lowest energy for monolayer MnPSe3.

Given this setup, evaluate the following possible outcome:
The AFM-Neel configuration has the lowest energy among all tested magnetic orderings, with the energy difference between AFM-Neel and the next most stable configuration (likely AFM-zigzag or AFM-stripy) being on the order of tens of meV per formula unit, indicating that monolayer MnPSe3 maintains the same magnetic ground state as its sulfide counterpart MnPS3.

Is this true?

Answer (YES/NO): YES